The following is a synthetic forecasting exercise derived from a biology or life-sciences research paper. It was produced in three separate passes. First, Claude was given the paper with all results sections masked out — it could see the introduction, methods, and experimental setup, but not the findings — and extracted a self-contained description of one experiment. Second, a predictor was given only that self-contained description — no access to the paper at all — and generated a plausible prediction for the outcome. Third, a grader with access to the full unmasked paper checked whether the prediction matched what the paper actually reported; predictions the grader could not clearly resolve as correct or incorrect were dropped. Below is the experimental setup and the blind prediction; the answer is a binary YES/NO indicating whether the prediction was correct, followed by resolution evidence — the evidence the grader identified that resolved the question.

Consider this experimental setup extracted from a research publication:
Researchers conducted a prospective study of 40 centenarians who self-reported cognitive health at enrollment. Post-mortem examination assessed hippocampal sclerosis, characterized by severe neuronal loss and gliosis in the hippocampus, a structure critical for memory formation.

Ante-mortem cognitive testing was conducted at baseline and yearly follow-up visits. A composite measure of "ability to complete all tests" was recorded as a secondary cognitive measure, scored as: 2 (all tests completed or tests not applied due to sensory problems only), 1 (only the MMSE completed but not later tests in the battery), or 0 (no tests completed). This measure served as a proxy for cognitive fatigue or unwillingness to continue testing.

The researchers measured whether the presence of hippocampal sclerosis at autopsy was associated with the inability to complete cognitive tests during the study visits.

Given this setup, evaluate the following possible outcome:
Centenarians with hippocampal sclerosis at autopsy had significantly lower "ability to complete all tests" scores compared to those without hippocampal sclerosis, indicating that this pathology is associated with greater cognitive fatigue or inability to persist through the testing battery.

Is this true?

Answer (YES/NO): YES